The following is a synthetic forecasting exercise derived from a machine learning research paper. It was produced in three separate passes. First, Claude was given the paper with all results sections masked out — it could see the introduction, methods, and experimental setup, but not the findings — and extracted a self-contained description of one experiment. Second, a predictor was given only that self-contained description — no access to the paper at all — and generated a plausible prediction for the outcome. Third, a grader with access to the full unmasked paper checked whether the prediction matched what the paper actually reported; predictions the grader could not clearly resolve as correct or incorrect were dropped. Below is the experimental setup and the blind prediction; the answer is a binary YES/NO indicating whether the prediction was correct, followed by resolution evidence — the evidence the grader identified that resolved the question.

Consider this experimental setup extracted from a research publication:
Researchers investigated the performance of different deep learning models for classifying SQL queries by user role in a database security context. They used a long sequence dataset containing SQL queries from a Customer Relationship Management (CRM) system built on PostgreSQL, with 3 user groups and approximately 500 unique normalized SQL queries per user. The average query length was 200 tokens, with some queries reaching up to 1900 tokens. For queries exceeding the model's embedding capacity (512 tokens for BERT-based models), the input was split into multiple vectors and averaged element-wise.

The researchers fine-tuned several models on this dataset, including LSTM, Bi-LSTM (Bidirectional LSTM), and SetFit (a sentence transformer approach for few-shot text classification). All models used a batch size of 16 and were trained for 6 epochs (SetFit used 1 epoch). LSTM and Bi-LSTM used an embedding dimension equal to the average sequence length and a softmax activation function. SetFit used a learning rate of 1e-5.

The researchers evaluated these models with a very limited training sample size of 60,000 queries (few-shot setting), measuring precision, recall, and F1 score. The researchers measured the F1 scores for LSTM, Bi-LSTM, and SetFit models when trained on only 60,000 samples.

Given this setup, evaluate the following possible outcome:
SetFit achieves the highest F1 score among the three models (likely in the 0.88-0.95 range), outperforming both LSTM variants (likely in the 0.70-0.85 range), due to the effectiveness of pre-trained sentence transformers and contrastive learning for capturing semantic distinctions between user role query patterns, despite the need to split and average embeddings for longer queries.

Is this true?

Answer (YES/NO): NO